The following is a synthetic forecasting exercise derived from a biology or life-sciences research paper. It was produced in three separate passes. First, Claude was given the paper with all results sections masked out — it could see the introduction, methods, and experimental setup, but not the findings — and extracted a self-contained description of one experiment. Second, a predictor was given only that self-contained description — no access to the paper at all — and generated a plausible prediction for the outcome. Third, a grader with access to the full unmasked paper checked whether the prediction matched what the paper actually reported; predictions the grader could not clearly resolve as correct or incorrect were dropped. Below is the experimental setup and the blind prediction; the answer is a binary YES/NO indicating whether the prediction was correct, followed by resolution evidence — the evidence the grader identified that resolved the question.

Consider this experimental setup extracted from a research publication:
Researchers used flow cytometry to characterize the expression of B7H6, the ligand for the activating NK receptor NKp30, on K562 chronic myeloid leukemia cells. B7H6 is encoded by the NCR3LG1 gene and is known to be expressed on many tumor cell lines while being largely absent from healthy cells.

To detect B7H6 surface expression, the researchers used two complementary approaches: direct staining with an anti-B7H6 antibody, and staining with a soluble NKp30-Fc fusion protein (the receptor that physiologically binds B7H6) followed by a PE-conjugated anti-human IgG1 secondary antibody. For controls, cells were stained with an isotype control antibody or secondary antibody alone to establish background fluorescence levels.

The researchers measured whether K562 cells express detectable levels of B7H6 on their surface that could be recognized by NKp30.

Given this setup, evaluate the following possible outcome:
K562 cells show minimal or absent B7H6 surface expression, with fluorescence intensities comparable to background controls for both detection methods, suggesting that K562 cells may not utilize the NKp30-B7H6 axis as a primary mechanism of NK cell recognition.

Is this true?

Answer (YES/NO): NO